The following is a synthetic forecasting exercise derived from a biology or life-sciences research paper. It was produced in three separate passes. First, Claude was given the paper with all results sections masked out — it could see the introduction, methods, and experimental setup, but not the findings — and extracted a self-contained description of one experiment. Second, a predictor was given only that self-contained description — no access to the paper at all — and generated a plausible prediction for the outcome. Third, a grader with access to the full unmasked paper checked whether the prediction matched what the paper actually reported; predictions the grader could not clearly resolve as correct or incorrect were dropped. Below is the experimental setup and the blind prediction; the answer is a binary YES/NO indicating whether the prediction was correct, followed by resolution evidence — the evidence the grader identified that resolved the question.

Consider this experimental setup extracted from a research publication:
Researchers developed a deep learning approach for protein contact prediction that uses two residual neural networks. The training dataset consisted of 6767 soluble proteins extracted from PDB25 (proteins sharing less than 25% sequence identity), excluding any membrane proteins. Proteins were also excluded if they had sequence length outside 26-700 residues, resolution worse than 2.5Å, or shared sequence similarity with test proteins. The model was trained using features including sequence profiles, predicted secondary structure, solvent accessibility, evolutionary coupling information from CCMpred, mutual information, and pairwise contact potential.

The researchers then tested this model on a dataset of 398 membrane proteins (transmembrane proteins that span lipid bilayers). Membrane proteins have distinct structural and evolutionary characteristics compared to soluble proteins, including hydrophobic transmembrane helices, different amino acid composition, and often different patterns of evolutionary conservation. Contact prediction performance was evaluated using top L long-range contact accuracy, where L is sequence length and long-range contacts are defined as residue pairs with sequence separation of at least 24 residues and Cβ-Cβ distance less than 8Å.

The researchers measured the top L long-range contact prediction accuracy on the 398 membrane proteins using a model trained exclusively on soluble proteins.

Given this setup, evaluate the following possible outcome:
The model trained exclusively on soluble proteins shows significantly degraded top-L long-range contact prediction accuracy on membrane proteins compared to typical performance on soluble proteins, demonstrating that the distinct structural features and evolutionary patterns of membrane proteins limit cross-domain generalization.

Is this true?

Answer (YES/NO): NO